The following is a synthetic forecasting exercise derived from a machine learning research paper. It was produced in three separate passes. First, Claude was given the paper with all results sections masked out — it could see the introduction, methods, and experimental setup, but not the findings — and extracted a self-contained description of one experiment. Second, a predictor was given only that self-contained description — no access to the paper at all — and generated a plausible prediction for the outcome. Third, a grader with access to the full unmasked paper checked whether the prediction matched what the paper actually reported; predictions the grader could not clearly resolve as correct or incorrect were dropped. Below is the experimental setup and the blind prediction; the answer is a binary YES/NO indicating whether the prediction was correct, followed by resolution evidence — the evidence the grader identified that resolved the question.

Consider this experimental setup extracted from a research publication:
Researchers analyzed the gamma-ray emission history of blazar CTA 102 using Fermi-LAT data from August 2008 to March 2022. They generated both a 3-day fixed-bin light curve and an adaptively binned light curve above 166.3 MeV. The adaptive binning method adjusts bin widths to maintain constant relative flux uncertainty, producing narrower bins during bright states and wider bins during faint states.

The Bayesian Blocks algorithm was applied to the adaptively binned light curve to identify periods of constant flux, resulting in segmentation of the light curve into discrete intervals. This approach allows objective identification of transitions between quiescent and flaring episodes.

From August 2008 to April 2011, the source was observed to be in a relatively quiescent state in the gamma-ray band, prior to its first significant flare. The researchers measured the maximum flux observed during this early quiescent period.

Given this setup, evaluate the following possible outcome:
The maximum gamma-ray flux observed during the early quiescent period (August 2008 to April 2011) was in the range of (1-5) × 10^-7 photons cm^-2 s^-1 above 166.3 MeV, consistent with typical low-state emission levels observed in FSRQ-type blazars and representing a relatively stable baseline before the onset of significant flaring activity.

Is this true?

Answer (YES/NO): NO